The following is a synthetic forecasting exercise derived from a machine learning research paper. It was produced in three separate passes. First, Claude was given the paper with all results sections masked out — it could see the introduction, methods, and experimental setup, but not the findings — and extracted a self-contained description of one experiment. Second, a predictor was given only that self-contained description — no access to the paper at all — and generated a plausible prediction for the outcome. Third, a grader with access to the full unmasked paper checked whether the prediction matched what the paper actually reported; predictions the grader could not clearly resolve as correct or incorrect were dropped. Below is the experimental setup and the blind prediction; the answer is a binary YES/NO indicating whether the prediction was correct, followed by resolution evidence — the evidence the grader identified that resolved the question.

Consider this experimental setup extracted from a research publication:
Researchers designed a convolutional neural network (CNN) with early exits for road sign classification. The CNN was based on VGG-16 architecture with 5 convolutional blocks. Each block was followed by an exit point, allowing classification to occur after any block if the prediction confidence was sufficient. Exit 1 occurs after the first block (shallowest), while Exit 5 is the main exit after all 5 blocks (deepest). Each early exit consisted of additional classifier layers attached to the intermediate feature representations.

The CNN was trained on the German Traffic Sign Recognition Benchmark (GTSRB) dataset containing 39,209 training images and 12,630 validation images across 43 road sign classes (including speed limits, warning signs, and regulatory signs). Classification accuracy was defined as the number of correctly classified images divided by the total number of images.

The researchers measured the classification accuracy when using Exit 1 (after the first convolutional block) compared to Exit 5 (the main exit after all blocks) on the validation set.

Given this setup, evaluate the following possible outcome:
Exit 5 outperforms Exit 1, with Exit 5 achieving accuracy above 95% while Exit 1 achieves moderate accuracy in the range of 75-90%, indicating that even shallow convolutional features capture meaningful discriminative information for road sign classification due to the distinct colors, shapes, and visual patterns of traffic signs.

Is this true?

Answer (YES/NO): NO